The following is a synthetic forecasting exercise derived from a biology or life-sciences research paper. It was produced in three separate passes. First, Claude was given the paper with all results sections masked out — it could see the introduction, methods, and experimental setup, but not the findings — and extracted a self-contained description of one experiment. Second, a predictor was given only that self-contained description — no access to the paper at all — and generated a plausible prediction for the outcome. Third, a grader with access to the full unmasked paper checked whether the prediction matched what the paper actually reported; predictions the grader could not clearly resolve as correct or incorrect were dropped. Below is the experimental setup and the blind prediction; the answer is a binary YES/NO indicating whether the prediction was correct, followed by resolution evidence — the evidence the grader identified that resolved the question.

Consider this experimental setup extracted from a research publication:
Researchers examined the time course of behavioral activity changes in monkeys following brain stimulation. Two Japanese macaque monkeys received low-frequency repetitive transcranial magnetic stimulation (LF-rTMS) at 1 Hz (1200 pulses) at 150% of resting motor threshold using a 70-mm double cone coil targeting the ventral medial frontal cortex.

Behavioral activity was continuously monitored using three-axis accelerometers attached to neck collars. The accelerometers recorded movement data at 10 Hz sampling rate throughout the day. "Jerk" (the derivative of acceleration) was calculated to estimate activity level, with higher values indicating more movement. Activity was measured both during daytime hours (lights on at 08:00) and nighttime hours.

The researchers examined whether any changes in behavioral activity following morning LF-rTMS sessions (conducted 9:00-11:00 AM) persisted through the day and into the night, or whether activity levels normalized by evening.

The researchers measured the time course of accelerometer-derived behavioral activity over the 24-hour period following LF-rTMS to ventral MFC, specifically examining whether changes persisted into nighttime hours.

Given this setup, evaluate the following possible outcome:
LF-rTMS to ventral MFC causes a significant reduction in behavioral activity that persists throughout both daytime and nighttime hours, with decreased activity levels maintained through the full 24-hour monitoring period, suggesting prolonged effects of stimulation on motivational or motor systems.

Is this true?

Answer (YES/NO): NO